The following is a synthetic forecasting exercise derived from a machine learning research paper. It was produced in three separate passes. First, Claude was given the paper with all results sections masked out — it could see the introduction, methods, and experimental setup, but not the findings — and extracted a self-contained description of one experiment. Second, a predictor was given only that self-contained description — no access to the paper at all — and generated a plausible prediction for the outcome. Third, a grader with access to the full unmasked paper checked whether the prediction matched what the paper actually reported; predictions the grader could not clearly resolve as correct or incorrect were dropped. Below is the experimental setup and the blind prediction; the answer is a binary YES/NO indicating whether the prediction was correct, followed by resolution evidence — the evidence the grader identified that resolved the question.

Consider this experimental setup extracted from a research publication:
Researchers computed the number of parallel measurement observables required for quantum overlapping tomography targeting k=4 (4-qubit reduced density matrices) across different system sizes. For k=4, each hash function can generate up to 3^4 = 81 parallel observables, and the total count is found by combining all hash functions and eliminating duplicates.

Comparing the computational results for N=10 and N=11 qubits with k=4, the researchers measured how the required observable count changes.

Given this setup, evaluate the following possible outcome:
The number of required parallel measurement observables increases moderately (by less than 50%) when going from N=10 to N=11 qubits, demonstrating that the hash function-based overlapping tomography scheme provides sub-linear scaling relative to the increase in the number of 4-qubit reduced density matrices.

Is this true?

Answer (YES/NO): YES